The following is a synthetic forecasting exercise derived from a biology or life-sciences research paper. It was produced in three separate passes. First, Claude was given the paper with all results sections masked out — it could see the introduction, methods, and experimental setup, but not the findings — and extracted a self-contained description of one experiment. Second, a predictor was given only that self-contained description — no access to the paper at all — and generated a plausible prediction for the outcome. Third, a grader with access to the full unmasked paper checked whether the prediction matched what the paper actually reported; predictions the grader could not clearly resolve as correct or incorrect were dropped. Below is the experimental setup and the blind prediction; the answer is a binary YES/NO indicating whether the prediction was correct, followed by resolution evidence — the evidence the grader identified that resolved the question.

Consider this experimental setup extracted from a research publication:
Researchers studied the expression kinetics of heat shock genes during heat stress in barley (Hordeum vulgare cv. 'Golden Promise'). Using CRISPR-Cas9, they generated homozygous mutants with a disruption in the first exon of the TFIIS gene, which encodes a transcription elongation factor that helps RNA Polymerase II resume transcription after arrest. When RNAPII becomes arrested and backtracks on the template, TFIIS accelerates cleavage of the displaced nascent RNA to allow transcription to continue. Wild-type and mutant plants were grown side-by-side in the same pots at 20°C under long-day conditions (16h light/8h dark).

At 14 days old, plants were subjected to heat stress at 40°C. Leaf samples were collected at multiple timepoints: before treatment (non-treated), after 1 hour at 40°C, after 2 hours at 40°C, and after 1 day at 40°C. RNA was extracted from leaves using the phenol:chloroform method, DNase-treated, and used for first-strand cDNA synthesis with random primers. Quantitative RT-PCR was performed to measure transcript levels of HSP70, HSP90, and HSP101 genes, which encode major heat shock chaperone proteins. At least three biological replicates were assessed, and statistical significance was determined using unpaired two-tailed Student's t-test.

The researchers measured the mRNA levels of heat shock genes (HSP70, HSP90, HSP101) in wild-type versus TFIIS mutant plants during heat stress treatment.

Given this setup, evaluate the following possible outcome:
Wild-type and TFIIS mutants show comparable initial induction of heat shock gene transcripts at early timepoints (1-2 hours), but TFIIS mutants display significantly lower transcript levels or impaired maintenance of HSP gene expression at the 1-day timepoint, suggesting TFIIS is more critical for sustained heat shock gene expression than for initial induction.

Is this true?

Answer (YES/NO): NO